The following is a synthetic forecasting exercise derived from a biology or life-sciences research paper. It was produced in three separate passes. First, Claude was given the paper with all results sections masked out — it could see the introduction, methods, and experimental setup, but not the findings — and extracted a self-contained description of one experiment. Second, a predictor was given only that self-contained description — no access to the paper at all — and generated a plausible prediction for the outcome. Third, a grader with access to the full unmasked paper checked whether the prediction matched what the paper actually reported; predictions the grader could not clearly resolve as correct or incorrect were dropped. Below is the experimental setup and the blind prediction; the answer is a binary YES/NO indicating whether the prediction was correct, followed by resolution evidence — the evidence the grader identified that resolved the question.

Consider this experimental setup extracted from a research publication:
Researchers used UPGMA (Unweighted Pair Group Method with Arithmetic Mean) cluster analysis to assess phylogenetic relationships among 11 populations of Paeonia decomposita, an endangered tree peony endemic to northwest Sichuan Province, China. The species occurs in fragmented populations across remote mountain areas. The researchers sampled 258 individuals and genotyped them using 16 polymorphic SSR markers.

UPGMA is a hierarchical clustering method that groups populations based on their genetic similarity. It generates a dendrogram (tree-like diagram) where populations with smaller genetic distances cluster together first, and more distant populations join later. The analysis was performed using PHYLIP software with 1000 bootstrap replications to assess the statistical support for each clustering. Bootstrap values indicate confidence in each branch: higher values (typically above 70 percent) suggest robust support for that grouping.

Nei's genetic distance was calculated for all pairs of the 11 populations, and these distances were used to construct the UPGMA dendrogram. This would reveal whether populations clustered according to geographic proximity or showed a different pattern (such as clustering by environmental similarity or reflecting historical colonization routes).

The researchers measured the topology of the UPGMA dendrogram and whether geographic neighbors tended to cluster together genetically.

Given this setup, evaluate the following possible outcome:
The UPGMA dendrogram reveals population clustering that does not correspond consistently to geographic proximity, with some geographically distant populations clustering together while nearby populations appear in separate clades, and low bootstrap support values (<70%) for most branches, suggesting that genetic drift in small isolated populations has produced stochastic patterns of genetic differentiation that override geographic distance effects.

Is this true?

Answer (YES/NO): NO